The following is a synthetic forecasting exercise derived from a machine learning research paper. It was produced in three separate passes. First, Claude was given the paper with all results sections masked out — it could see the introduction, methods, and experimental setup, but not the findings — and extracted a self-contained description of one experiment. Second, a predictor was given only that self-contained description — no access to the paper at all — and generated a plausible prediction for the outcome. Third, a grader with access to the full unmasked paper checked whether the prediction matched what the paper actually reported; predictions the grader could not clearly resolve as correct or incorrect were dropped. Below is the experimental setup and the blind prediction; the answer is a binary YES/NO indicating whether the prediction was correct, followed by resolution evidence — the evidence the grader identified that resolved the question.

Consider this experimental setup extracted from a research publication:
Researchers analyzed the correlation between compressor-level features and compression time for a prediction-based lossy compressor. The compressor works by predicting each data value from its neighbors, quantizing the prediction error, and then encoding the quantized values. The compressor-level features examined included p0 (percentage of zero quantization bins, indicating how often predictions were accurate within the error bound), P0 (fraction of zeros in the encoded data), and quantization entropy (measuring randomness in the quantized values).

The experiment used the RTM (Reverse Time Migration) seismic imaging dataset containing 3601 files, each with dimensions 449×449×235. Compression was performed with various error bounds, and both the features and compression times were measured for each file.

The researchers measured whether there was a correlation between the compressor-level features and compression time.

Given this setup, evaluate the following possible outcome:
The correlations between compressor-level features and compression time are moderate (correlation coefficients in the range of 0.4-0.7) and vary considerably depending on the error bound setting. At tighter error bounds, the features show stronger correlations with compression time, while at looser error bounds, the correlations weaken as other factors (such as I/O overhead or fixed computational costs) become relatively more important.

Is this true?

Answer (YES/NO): NO